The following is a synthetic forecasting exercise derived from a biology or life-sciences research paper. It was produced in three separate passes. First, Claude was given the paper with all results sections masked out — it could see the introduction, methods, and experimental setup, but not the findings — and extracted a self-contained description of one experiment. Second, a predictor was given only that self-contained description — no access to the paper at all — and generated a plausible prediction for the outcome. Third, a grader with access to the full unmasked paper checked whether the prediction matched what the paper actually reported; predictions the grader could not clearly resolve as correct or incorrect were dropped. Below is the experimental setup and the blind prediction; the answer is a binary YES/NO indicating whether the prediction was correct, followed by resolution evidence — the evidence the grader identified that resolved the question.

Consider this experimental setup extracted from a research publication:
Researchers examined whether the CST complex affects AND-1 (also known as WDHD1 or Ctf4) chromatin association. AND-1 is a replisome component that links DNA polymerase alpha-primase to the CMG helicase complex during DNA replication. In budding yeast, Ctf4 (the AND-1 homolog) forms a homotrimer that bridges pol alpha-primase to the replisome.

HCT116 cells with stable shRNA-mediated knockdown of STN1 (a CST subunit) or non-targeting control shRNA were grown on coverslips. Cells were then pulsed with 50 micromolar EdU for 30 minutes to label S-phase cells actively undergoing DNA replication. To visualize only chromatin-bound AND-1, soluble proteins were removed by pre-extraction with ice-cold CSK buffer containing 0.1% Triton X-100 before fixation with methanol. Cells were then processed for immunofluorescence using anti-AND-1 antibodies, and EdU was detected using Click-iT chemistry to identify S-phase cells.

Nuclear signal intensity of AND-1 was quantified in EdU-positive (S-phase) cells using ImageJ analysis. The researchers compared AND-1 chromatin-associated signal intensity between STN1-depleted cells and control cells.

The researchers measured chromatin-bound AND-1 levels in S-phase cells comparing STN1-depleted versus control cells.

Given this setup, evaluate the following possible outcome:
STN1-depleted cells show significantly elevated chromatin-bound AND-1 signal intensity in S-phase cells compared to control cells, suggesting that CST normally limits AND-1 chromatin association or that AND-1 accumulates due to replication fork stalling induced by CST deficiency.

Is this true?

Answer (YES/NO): NO